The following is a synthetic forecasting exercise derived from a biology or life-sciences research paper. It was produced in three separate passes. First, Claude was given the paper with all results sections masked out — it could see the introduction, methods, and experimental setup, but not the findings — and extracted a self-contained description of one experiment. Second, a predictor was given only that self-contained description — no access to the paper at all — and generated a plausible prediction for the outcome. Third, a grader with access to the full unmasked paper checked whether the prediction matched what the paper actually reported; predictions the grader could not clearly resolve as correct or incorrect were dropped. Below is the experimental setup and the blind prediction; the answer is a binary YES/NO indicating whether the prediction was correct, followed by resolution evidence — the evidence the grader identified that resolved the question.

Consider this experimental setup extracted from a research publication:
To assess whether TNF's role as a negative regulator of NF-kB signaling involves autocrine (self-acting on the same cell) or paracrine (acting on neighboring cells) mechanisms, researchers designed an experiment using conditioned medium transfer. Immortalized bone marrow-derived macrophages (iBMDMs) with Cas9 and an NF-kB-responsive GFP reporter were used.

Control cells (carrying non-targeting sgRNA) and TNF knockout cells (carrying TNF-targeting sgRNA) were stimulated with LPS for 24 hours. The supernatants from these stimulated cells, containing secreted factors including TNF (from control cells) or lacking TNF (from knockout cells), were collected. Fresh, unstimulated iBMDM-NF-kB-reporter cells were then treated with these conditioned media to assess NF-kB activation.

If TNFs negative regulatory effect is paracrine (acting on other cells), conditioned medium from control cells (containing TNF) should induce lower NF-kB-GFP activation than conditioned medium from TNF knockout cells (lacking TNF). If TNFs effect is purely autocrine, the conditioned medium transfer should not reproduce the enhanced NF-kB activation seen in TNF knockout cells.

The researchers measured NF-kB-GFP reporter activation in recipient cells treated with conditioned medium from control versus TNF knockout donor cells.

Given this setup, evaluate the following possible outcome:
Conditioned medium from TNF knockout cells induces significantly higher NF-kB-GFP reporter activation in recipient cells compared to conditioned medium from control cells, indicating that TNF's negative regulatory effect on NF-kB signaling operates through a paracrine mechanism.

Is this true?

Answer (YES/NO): NO